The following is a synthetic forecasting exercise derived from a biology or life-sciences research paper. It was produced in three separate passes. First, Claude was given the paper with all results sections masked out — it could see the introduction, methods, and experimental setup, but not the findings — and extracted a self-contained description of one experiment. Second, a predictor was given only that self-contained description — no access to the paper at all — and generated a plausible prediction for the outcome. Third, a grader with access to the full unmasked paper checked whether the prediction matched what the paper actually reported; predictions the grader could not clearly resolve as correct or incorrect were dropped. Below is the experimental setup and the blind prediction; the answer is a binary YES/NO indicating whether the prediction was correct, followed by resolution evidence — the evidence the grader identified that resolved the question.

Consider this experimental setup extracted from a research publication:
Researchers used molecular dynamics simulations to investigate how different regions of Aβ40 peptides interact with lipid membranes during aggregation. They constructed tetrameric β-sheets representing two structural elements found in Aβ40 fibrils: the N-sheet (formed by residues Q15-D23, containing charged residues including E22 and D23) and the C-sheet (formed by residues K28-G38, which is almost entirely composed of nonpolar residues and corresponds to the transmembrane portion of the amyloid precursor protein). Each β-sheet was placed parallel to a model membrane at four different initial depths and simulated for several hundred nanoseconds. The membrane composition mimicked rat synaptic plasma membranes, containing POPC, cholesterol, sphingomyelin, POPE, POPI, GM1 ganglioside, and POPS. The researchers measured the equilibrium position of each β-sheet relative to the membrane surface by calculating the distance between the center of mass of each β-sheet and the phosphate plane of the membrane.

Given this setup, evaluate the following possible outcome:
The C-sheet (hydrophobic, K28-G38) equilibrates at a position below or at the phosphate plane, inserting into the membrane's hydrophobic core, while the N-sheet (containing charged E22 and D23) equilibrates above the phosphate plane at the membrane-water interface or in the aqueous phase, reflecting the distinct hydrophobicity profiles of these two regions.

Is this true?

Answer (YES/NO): NO